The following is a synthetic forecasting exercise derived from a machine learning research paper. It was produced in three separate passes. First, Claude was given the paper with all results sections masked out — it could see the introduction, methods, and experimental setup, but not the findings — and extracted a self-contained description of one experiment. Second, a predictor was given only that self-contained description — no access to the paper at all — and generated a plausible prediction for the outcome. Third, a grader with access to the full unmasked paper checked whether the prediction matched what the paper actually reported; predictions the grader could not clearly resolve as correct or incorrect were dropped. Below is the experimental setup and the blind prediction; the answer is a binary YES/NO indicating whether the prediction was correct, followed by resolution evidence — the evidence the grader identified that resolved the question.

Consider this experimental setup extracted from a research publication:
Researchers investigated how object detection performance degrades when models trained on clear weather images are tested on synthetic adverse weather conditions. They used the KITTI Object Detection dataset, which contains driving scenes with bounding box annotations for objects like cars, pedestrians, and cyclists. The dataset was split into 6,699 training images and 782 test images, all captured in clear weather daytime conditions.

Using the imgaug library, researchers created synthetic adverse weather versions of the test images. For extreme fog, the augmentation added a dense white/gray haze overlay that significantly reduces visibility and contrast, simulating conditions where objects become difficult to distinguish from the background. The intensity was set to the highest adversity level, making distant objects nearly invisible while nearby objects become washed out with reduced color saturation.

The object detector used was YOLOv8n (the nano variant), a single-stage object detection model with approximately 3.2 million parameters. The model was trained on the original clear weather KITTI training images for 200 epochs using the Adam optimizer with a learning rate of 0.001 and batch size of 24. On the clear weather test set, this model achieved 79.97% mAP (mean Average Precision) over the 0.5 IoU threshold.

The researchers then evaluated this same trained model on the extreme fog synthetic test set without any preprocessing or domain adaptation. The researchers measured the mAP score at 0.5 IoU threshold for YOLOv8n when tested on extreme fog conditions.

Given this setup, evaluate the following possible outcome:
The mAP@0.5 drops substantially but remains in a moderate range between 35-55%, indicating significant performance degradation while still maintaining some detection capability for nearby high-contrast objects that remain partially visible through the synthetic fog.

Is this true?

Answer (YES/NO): NO